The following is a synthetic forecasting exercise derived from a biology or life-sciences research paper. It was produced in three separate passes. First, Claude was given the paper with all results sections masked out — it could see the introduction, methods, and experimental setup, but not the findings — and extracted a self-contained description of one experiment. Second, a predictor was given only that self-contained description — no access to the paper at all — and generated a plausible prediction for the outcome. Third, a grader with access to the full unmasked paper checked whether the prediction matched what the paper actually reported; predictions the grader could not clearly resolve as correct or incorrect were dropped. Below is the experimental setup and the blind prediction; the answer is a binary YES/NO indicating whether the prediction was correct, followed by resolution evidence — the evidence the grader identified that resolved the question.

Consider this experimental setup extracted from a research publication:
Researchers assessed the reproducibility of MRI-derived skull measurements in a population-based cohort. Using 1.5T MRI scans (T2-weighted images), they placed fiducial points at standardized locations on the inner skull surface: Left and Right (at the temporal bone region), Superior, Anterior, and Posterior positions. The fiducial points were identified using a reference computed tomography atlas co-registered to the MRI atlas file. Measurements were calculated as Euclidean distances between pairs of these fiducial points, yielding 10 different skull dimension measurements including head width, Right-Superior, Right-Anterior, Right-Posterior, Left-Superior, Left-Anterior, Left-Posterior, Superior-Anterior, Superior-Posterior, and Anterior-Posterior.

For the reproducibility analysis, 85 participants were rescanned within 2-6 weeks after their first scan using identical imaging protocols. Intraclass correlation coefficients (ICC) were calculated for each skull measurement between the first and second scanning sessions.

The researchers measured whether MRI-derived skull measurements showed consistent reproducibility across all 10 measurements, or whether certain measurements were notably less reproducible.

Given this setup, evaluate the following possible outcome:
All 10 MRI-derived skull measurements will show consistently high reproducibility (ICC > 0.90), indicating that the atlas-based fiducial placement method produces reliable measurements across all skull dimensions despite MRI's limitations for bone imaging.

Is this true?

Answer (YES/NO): NO